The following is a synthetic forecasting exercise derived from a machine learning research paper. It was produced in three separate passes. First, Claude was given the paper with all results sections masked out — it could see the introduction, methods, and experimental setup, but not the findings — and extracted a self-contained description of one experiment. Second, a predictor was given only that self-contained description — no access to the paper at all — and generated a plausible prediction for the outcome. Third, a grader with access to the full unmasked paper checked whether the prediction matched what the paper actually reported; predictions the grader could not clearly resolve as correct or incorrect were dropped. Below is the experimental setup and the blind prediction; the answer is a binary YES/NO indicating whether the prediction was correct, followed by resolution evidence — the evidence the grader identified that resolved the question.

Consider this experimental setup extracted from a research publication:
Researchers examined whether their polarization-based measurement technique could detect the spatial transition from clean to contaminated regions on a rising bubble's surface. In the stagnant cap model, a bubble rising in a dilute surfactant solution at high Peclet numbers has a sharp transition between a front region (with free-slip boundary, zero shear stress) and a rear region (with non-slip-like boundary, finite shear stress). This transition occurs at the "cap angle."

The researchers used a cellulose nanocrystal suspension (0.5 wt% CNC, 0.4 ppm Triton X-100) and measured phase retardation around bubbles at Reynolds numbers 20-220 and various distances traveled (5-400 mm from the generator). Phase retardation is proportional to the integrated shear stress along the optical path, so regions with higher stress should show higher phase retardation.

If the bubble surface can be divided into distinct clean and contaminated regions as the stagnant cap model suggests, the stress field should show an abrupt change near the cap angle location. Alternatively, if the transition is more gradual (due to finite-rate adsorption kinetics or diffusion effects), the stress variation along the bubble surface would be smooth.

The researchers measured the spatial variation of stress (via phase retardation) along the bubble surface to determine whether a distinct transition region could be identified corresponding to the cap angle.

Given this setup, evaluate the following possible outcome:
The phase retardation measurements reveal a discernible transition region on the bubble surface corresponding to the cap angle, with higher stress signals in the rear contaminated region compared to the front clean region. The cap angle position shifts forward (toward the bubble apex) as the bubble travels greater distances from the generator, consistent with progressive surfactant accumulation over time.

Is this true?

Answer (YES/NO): YES